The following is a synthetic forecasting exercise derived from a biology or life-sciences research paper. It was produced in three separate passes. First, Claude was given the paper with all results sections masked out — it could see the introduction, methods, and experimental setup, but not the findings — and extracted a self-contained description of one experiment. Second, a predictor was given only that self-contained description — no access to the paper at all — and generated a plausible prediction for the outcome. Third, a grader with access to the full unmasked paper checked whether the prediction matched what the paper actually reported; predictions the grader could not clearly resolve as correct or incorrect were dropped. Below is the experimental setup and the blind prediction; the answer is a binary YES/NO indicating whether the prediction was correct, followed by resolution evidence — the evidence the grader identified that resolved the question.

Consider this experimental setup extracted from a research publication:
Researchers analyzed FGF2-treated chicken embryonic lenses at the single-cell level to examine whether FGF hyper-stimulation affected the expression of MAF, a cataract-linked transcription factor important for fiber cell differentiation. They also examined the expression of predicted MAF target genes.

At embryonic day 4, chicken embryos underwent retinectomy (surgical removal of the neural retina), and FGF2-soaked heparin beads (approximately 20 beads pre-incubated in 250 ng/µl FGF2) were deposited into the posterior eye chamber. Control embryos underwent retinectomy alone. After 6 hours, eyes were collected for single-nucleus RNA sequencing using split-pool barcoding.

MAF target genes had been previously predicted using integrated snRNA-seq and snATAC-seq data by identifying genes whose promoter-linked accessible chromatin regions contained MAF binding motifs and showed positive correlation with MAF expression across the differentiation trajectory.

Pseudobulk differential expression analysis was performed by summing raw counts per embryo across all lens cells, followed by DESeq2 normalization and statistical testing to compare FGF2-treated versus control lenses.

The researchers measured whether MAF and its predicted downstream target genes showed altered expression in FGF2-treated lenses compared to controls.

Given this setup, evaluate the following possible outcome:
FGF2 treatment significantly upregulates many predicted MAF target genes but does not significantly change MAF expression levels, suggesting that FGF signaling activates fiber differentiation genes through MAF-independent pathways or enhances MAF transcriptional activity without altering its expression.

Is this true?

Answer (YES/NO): NO